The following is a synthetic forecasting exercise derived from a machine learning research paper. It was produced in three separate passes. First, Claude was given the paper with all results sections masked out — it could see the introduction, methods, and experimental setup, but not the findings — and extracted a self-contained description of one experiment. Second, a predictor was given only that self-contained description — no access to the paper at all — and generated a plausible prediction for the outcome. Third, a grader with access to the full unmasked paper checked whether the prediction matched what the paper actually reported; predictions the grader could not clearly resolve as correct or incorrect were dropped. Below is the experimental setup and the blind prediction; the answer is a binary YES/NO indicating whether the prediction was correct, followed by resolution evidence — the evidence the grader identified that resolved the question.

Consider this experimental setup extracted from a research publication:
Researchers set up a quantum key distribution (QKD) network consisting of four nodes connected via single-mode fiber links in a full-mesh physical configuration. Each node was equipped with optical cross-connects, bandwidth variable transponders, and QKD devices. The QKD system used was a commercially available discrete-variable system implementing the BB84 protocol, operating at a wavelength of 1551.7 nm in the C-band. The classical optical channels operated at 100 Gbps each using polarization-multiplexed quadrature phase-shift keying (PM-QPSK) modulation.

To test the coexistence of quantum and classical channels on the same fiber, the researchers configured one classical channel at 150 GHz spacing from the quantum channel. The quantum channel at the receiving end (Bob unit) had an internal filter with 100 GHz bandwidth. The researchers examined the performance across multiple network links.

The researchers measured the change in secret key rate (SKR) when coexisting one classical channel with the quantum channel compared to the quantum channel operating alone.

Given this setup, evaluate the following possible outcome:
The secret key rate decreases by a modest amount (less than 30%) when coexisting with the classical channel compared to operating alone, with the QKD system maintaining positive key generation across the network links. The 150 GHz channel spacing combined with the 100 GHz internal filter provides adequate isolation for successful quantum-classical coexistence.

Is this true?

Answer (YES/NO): NO